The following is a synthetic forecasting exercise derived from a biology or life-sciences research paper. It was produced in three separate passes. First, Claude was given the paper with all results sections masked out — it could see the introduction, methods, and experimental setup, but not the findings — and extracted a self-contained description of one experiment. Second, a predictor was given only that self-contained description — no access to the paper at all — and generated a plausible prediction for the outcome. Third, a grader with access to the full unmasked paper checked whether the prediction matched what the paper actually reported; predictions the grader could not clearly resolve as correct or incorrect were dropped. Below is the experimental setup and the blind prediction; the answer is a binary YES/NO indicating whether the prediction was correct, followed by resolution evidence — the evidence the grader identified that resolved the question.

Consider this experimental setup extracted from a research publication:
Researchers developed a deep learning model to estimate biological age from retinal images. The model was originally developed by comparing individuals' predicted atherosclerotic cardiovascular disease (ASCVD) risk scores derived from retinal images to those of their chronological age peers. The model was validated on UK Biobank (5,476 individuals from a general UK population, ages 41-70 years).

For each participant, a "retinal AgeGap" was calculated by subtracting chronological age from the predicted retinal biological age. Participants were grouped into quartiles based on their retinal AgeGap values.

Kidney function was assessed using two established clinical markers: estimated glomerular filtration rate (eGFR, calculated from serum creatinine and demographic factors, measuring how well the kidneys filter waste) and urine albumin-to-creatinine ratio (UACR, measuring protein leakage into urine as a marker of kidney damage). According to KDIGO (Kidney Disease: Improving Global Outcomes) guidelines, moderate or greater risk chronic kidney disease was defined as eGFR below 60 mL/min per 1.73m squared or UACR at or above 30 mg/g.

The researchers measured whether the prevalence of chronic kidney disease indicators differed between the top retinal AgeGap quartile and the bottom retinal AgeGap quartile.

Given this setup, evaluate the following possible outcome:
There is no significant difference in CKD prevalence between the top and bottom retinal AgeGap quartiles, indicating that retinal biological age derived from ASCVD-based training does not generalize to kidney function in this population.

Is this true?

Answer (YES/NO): YES